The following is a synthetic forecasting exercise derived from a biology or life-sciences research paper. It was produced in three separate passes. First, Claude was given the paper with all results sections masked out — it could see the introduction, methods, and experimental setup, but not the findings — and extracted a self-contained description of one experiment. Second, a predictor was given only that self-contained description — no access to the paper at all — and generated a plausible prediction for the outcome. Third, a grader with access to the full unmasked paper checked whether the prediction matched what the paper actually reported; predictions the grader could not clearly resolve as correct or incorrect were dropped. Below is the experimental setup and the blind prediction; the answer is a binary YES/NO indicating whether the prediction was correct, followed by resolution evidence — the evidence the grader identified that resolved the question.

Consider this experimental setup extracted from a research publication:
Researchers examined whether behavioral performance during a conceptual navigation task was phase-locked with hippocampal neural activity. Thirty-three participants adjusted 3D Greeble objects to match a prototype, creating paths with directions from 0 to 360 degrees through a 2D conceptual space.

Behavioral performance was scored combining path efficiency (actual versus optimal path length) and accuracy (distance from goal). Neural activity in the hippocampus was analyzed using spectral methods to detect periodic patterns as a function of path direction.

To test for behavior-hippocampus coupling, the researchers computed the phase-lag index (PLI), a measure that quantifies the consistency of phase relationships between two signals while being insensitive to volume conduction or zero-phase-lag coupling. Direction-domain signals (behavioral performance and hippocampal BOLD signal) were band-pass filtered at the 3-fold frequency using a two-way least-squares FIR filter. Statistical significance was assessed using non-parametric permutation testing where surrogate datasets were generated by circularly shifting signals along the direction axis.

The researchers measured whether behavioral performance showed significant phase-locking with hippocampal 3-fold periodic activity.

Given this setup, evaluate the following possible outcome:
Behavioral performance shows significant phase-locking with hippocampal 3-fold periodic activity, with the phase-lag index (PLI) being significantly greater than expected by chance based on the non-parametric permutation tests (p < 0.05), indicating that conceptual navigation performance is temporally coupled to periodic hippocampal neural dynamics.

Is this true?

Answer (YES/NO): YES